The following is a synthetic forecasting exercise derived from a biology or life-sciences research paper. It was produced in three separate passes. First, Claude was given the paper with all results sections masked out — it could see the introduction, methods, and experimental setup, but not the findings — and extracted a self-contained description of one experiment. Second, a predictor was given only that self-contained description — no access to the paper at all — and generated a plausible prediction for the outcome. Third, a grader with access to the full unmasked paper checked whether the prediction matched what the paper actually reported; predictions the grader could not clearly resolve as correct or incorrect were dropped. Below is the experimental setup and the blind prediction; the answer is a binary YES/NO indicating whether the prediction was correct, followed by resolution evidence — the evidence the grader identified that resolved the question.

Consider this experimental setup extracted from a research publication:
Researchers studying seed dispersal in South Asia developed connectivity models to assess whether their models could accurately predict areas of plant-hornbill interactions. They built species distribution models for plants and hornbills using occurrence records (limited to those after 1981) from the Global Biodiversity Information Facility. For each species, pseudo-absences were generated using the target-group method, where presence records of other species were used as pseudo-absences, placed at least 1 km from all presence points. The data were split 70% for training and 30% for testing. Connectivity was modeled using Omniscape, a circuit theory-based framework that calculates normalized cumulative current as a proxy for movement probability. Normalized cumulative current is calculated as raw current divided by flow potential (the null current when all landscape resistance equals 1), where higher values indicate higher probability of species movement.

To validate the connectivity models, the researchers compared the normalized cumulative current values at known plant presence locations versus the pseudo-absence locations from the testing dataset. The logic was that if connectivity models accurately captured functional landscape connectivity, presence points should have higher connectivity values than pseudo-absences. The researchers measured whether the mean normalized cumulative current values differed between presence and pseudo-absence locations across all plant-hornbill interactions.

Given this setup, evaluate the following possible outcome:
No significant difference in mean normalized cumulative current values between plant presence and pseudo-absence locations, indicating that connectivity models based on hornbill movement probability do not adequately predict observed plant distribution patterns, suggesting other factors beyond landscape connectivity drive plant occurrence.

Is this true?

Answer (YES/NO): NO